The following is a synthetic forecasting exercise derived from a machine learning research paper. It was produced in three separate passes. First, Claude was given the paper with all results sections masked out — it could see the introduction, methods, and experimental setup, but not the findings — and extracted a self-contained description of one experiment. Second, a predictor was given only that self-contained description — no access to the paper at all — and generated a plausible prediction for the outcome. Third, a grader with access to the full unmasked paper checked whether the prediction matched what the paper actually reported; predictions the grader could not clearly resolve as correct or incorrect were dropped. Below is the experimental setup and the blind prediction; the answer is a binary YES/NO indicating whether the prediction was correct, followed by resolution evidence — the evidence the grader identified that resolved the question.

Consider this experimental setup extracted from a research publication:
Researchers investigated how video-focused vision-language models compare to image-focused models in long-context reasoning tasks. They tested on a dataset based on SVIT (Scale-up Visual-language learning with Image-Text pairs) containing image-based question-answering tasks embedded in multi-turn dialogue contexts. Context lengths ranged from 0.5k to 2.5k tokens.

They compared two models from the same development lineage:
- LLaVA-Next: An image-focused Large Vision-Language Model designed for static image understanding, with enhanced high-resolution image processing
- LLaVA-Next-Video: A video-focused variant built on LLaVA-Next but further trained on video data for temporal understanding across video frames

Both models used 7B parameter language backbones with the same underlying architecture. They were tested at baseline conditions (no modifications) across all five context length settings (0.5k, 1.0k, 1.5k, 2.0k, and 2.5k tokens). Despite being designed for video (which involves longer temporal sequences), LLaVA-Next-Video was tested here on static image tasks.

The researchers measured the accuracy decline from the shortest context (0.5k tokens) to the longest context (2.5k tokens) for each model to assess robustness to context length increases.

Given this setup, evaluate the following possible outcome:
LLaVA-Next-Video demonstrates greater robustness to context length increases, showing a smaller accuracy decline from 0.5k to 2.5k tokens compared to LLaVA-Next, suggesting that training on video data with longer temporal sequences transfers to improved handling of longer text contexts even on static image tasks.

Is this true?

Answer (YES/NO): YES